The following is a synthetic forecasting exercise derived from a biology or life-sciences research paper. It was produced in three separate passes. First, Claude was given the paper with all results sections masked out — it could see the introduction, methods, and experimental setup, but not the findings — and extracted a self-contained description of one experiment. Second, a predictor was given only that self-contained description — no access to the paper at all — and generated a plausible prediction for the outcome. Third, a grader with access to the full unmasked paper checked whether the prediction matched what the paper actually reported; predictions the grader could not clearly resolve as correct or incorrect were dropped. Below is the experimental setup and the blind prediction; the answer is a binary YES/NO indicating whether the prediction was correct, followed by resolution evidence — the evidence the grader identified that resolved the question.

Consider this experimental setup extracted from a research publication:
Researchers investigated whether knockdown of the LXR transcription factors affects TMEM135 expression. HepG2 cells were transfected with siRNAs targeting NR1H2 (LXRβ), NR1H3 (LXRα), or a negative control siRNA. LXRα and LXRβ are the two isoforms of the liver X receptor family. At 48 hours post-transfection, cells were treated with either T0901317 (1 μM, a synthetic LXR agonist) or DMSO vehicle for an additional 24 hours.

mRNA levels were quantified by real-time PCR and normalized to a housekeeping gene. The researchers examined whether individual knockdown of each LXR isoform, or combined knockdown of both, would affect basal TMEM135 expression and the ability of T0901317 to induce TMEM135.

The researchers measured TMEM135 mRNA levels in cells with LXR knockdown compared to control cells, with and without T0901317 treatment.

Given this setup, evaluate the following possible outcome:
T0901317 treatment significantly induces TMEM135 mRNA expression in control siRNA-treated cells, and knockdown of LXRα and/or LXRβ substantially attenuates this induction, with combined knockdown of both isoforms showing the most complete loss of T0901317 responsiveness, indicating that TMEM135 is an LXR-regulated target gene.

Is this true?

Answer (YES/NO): YES